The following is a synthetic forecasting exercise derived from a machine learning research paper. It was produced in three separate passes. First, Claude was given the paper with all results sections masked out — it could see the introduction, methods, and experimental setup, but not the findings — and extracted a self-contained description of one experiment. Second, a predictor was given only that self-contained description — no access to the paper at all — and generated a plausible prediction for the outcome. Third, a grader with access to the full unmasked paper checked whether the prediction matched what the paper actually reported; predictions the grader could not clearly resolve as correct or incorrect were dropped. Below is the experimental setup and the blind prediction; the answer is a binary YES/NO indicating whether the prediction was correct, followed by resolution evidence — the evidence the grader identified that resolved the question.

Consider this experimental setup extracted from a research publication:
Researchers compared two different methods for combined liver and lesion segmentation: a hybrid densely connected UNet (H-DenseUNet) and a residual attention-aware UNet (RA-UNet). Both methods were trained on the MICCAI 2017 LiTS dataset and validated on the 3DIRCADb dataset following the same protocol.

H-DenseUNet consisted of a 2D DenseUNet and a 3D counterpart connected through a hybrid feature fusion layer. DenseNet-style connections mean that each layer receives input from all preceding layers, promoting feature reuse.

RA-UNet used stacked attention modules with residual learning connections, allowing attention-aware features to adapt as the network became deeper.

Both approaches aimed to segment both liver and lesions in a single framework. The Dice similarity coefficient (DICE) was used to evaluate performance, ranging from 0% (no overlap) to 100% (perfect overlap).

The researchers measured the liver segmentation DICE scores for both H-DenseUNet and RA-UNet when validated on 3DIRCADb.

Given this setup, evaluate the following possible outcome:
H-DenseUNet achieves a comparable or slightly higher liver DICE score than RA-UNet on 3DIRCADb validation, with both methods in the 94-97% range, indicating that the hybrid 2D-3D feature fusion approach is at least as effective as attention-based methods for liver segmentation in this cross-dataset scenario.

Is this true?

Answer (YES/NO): NO